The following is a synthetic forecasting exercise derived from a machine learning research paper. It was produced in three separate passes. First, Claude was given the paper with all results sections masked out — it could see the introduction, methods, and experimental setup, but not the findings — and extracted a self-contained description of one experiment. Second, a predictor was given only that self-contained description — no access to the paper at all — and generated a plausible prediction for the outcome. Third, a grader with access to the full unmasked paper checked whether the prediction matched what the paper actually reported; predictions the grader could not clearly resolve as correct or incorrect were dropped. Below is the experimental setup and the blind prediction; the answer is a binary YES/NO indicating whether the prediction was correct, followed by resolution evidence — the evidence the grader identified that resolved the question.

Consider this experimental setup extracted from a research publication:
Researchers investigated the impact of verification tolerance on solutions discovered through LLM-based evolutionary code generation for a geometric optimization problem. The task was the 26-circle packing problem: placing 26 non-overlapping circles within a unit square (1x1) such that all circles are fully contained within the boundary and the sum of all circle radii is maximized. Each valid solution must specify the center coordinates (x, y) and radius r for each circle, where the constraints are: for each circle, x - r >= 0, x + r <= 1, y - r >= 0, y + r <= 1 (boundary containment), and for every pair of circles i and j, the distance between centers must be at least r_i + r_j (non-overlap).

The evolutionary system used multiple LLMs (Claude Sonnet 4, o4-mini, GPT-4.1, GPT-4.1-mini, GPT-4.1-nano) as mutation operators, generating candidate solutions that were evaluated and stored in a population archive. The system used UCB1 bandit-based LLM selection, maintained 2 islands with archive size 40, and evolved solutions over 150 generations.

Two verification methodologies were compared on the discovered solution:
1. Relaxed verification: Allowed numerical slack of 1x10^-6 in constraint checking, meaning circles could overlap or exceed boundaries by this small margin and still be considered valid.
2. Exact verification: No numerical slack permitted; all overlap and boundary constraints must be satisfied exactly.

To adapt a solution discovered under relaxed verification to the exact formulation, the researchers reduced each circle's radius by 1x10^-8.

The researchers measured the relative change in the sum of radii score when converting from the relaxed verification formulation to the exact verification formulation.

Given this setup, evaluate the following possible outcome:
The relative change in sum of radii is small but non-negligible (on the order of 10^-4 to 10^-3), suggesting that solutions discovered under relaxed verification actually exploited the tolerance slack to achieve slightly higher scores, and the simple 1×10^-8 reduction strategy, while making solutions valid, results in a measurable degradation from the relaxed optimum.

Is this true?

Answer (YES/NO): NO